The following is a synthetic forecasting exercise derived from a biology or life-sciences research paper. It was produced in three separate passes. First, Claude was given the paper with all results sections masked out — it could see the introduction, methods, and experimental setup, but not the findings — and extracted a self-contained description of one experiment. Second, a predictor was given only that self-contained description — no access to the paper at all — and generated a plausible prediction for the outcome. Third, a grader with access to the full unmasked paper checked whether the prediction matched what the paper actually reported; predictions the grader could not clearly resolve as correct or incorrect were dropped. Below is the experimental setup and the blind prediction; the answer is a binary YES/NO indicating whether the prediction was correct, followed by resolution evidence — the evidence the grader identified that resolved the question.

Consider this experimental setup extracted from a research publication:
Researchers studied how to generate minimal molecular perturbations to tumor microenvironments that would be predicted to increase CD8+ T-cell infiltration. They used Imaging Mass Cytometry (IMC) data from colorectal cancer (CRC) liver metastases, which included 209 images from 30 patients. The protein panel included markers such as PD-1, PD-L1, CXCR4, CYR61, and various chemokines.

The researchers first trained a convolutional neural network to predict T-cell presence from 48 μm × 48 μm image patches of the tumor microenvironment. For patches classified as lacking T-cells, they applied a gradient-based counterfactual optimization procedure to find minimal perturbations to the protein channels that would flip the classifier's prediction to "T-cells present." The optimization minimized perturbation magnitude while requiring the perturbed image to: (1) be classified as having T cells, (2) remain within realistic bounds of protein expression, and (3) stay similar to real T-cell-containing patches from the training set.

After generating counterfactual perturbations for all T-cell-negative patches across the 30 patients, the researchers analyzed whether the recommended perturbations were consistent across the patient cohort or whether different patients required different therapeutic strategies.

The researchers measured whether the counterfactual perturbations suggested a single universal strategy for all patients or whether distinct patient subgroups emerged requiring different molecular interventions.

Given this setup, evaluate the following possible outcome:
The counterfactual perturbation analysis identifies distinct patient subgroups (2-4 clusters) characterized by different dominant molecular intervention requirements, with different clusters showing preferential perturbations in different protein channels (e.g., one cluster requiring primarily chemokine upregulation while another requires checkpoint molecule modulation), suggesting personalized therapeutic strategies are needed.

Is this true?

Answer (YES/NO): YES